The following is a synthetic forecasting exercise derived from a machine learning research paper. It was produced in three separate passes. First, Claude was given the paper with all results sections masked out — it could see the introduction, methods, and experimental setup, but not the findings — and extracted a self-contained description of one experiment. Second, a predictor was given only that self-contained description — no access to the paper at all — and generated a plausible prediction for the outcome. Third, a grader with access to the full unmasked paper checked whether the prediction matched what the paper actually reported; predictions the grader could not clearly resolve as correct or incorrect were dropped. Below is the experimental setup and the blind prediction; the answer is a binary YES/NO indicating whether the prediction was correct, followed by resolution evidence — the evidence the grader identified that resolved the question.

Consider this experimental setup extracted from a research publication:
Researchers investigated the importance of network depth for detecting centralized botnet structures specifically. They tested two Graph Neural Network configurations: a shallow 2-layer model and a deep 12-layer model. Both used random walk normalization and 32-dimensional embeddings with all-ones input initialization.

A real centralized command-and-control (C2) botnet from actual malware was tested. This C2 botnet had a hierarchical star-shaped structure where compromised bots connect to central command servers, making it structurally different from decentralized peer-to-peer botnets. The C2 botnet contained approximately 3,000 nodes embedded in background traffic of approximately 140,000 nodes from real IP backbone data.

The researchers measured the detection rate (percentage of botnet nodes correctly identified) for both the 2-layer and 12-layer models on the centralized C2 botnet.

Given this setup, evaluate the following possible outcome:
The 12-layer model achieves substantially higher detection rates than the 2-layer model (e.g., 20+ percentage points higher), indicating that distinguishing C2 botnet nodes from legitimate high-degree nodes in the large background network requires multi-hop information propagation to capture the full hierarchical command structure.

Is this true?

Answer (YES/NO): YES